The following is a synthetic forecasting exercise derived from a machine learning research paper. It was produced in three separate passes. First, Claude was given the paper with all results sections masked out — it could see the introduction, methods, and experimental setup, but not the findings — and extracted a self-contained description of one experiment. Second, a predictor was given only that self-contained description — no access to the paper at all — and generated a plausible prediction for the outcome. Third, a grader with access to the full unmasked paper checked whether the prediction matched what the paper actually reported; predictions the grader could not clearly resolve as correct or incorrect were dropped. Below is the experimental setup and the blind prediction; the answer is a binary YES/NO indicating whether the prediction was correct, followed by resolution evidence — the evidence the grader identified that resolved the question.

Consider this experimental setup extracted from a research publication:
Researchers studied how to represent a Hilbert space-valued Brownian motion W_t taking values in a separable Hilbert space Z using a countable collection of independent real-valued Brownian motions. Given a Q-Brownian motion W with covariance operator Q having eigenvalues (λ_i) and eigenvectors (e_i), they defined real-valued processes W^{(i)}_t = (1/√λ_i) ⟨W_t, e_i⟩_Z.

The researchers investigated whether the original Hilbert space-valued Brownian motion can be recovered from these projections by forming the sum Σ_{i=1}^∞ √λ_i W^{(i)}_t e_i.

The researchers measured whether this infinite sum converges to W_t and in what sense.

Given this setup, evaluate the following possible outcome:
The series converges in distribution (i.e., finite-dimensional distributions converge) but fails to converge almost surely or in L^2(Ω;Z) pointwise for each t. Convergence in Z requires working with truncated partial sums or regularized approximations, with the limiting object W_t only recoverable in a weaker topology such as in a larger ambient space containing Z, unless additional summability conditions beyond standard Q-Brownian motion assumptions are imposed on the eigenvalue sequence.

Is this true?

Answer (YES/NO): NO